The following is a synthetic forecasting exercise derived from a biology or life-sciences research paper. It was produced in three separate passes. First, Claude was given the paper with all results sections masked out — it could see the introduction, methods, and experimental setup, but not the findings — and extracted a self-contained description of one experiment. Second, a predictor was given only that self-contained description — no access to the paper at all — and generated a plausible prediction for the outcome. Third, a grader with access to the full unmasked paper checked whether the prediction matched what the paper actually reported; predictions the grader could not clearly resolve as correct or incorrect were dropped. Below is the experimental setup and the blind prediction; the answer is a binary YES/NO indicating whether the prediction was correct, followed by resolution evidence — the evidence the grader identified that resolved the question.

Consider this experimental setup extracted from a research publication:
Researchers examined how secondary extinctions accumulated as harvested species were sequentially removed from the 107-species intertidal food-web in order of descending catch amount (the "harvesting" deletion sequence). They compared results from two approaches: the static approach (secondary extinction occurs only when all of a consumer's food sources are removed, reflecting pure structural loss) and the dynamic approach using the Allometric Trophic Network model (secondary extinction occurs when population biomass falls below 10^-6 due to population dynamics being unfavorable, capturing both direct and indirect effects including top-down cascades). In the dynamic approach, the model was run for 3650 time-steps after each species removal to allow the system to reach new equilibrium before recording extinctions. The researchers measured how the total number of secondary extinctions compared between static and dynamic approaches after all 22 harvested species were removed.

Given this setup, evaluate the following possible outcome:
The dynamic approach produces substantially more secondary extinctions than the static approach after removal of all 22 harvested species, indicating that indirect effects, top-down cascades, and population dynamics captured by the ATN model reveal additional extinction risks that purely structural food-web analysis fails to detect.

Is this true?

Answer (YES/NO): NO